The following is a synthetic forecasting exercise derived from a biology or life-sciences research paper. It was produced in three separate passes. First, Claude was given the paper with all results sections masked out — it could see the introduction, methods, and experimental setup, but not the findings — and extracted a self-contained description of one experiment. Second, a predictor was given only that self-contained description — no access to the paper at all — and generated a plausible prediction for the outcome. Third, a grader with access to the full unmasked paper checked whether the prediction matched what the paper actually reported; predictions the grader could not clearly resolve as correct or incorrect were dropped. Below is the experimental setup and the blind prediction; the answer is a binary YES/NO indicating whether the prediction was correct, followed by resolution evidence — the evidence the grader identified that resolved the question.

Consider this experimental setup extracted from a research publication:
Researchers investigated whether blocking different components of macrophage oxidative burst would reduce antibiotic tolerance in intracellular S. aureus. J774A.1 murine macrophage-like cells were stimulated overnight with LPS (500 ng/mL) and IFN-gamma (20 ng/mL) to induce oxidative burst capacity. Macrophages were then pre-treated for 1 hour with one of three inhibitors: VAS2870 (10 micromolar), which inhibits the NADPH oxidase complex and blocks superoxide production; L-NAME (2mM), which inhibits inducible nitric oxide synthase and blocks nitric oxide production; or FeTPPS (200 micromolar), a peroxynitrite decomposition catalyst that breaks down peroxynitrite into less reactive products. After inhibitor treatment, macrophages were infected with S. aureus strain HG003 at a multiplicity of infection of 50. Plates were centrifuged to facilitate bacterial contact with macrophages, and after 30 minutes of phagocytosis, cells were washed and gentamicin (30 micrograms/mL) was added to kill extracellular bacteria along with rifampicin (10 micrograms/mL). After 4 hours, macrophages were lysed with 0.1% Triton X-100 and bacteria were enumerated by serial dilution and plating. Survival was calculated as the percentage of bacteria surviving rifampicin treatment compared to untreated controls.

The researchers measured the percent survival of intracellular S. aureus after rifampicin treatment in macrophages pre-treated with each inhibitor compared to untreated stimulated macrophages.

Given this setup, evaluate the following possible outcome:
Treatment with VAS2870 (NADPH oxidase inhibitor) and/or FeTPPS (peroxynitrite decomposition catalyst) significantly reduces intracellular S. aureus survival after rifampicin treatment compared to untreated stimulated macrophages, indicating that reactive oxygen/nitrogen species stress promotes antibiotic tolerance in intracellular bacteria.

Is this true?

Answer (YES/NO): YES